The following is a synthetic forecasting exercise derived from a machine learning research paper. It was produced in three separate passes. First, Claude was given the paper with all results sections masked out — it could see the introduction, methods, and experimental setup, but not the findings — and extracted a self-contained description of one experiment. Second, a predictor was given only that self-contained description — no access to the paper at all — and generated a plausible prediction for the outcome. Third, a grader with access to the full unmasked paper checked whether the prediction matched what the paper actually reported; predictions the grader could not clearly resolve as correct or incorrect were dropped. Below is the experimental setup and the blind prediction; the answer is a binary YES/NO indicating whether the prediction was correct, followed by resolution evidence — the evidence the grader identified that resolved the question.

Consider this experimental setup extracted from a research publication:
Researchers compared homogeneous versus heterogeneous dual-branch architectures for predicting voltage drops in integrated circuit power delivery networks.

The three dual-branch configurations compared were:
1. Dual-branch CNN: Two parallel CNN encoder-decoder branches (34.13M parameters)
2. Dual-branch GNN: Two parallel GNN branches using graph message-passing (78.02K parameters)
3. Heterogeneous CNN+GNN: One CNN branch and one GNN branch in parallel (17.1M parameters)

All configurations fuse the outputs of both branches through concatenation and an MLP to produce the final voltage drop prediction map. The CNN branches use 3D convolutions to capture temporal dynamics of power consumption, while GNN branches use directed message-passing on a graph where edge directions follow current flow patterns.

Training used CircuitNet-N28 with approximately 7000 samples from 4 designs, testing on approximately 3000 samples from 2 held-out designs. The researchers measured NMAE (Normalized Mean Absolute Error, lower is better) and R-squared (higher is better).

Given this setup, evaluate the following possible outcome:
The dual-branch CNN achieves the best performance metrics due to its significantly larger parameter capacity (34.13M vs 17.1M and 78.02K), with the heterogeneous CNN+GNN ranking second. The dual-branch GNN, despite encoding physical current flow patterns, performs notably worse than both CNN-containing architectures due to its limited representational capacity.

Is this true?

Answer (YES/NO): NO